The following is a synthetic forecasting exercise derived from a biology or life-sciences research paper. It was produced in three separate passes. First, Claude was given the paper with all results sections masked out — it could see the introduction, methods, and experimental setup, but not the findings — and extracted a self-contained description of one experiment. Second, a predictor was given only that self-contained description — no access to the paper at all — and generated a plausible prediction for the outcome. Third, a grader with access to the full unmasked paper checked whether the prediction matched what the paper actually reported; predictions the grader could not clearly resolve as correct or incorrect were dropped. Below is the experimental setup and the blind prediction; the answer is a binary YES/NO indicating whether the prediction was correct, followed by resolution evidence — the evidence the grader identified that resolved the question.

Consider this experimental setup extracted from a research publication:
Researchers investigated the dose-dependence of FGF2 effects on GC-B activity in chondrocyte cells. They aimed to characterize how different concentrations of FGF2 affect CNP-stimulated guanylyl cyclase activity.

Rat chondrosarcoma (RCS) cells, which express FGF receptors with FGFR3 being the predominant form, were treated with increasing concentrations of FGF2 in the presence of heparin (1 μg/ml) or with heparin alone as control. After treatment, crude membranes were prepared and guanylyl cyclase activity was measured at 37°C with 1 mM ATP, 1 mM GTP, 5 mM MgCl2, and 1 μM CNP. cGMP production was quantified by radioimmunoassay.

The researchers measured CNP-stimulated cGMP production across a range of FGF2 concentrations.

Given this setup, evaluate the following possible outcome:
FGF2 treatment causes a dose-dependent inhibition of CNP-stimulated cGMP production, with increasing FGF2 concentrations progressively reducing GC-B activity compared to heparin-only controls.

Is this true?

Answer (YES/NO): YES